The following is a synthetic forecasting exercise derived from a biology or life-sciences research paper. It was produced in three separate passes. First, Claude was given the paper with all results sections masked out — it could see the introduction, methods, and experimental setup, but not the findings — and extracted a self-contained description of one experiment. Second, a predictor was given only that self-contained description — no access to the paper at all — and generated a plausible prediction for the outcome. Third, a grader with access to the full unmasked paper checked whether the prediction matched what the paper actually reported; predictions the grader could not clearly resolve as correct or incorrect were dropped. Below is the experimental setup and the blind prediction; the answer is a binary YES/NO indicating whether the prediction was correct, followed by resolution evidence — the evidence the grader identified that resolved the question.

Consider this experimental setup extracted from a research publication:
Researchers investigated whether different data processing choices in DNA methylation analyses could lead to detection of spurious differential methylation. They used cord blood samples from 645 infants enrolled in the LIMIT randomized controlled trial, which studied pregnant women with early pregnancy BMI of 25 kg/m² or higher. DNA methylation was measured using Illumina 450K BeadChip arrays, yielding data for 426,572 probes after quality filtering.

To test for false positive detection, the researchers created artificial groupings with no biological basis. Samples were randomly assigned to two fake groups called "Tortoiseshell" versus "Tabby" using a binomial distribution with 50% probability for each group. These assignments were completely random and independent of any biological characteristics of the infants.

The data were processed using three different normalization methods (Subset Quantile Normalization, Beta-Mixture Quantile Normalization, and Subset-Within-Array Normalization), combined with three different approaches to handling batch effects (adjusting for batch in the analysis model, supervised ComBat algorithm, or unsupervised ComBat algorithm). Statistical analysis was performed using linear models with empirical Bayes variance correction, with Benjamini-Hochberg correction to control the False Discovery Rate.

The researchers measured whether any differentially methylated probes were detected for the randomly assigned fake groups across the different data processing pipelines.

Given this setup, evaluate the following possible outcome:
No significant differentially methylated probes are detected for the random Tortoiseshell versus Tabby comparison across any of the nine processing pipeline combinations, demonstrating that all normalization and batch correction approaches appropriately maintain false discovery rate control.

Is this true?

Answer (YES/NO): NO